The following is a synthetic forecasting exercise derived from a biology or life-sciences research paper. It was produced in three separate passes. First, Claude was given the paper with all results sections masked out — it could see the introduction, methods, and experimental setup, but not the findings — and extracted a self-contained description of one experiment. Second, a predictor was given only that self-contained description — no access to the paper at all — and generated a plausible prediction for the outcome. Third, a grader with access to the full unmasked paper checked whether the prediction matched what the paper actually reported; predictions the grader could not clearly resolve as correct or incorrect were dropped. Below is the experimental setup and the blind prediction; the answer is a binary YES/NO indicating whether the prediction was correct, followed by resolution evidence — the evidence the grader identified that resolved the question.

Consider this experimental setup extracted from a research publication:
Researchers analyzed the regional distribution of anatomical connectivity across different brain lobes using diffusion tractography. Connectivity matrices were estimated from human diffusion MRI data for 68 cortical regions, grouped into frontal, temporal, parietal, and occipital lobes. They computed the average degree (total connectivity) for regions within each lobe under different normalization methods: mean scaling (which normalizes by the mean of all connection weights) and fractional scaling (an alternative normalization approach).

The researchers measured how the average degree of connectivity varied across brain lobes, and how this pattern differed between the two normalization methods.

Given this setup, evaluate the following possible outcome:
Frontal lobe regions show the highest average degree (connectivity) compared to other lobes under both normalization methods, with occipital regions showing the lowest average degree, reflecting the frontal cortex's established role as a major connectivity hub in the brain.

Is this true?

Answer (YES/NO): NO